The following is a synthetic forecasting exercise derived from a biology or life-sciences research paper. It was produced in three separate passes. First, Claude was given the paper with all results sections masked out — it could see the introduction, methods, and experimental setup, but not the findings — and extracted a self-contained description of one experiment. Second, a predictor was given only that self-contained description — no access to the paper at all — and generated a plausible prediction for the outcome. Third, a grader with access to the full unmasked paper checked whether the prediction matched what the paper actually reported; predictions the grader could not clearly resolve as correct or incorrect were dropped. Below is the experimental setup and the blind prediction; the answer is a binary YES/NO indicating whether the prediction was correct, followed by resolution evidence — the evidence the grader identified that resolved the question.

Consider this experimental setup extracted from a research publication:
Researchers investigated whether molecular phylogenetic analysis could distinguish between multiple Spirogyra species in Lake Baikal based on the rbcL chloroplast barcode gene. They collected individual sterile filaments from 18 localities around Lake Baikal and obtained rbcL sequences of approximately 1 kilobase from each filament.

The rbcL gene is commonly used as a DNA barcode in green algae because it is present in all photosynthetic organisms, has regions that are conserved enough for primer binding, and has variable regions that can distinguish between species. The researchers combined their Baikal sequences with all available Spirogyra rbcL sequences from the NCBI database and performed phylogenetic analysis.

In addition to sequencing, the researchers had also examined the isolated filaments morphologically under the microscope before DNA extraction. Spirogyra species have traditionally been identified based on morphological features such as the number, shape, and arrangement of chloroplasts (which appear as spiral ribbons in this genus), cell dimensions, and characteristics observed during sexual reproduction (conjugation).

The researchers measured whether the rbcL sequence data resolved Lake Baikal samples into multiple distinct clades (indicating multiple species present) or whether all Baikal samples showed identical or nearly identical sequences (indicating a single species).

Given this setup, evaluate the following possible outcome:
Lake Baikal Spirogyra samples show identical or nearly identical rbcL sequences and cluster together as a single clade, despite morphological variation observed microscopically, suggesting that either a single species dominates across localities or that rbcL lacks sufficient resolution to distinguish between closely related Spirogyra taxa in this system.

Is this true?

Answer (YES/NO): NO